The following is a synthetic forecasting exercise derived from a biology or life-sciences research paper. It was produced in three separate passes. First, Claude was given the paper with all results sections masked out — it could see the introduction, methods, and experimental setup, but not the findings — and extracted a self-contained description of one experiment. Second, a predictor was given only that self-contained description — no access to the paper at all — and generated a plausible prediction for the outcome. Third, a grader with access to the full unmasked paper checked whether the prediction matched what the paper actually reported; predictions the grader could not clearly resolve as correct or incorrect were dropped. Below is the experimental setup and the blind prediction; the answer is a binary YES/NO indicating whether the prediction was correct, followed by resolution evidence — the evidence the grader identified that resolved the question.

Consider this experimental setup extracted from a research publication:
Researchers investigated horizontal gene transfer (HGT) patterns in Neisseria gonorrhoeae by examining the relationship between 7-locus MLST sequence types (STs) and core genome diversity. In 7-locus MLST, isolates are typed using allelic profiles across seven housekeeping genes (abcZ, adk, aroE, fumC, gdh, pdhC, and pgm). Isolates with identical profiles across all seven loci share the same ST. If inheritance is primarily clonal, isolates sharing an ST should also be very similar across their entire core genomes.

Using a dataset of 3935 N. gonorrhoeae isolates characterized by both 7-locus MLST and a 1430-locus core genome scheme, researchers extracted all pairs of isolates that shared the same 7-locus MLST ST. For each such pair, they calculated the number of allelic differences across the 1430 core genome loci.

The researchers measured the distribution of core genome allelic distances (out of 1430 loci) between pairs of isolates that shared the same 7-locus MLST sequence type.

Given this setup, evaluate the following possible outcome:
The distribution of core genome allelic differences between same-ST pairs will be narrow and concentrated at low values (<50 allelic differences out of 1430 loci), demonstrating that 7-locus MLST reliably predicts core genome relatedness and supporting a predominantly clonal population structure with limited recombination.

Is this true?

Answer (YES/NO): NO